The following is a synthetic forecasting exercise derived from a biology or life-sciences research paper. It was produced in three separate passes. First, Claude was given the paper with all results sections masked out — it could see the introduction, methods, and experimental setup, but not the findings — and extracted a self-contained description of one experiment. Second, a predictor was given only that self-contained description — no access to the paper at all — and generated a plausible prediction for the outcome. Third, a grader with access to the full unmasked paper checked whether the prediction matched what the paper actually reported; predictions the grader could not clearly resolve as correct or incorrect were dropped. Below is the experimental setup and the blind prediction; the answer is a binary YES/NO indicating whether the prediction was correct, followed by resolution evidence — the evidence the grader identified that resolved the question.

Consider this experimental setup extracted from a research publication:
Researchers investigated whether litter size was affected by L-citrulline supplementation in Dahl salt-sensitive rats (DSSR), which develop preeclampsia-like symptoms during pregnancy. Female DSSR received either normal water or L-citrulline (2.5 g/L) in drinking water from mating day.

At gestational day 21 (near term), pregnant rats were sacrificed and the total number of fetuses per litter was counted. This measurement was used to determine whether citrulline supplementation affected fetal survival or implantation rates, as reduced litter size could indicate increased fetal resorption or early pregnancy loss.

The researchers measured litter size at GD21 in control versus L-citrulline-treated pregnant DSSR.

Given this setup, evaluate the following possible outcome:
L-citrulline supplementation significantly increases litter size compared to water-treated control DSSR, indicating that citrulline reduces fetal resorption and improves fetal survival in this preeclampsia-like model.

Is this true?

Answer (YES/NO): NO